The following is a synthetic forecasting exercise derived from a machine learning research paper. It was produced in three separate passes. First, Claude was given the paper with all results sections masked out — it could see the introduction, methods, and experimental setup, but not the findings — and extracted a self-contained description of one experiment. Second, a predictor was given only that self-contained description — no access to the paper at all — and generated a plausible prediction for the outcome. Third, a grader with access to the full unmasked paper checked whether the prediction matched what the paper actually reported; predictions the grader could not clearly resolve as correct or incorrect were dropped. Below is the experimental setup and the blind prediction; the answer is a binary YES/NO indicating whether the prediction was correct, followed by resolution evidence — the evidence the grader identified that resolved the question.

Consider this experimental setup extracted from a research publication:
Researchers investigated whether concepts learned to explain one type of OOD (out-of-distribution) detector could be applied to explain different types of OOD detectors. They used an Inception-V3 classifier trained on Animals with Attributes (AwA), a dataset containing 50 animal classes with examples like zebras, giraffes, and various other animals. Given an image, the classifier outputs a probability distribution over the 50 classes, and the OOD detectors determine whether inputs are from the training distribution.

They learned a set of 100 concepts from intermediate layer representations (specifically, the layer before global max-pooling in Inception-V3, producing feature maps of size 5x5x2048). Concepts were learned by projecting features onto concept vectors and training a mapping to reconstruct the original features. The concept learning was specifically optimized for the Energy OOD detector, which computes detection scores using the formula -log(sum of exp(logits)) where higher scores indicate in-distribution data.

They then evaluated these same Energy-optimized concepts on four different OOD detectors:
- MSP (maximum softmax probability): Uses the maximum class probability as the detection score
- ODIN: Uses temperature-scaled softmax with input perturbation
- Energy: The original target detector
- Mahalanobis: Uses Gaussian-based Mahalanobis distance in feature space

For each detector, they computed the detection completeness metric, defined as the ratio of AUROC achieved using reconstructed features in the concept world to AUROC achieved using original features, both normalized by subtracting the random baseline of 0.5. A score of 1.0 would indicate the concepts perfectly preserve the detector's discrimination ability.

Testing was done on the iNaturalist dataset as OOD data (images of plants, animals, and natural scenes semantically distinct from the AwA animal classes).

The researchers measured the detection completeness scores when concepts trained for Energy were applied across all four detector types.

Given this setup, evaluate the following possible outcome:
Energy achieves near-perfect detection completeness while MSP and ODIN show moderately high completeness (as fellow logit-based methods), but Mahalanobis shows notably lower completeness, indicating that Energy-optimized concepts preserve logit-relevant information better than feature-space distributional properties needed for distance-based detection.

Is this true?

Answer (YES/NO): NO